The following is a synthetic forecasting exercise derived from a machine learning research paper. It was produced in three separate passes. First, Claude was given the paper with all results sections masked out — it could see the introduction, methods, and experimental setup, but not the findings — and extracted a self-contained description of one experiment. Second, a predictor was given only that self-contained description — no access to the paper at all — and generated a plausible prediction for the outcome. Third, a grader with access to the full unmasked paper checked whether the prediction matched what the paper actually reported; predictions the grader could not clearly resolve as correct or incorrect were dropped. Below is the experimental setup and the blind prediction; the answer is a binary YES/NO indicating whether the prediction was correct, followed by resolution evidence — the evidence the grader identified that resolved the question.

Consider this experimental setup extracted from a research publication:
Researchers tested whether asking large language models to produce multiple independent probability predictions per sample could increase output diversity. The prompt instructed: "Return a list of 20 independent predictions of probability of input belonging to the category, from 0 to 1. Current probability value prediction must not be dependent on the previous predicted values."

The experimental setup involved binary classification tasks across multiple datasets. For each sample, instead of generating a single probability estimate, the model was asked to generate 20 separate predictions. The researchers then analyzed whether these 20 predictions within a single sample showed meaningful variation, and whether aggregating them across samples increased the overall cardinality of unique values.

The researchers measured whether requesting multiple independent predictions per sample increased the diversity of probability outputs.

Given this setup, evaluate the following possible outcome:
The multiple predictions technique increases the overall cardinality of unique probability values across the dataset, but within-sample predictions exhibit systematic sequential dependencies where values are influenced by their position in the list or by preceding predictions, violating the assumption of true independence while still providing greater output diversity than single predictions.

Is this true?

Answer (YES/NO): NO